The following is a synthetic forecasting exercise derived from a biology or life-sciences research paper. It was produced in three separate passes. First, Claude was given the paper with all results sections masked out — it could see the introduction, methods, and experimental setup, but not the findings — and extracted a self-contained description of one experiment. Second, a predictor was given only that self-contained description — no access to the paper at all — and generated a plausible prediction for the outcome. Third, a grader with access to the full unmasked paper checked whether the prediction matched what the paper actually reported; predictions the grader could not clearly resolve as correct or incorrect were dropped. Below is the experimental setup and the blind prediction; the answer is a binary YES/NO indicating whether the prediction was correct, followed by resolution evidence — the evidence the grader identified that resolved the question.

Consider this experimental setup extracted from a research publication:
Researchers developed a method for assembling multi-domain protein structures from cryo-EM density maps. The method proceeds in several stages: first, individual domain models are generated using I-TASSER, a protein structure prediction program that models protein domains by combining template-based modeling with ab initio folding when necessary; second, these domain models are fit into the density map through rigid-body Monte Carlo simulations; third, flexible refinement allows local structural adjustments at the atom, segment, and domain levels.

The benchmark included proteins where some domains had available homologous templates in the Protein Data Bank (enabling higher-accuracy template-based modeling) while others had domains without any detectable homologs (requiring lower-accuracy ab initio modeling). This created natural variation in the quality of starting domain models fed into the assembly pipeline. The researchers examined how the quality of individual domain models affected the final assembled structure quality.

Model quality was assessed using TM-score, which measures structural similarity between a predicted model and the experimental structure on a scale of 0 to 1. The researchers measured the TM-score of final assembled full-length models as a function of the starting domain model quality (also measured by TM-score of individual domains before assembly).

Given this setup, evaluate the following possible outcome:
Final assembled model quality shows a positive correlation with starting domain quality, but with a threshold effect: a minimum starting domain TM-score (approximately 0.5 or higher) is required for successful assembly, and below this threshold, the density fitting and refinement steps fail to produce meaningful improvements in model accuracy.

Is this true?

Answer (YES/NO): YES